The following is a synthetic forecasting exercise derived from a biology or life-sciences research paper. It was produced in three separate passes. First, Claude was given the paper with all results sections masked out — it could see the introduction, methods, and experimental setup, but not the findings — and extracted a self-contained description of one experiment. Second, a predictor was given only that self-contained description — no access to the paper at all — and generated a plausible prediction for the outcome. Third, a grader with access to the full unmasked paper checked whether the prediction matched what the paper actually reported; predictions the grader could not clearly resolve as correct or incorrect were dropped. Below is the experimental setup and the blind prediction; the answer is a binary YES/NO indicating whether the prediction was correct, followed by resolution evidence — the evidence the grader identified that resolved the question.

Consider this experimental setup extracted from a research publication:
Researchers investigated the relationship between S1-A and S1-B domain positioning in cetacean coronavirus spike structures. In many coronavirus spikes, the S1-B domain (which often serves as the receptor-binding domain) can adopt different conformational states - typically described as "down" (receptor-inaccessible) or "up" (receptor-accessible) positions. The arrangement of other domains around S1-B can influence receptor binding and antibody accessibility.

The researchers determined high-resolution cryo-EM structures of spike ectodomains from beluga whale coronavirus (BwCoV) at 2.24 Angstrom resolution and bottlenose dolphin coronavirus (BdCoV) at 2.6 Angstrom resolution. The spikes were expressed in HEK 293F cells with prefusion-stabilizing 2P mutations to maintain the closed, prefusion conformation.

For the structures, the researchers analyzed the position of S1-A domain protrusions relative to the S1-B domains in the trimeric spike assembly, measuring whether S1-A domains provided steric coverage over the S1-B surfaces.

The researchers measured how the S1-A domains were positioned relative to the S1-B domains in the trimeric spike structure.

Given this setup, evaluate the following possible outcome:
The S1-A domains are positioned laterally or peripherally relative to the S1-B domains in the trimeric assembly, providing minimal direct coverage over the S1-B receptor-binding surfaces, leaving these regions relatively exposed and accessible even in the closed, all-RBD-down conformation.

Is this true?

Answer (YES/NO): NO